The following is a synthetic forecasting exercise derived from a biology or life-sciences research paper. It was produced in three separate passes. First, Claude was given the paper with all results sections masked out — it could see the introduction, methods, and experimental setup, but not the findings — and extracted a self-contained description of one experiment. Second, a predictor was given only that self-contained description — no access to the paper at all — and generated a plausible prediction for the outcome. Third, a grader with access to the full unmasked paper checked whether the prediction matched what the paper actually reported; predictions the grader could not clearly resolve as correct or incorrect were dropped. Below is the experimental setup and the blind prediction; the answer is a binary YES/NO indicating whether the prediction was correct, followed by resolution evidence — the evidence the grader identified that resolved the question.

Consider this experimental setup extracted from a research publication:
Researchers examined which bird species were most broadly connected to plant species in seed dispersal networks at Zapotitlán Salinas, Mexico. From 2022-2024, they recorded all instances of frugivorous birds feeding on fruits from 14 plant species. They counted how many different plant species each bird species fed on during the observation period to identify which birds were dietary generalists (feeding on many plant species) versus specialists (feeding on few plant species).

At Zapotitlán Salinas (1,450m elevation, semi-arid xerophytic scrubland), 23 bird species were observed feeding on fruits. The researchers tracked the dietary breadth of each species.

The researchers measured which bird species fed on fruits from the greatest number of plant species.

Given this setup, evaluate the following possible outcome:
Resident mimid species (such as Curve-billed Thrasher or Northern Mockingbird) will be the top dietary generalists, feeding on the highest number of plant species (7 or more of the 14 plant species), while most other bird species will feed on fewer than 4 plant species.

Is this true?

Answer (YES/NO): NO